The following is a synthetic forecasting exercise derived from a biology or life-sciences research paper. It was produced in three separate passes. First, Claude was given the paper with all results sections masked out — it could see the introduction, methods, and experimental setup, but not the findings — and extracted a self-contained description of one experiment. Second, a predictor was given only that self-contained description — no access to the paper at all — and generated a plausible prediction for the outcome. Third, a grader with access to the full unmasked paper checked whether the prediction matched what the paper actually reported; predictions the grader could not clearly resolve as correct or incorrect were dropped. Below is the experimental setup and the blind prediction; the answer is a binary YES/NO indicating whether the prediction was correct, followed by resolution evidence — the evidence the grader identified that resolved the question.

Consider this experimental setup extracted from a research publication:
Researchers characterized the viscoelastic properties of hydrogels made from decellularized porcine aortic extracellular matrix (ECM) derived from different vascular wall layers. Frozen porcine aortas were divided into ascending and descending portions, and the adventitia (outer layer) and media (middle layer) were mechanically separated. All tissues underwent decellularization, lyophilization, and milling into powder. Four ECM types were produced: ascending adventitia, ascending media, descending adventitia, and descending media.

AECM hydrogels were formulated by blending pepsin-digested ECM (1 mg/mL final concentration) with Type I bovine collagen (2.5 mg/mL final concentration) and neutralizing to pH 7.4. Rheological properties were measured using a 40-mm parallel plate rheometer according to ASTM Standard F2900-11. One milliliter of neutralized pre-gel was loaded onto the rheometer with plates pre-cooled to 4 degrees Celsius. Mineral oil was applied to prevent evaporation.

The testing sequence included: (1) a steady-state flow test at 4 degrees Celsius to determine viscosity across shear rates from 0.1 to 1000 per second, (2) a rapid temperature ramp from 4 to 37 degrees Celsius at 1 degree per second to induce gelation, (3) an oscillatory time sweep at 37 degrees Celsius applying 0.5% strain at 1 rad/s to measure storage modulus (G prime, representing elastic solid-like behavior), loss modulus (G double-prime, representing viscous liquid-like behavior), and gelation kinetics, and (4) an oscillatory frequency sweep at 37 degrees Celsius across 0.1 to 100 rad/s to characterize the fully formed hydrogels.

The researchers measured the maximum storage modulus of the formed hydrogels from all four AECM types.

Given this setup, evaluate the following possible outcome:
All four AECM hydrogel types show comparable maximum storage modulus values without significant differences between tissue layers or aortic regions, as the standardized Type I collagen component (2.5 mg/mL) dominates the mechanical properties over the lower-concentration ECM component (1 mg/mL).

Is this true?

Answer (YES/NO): NO